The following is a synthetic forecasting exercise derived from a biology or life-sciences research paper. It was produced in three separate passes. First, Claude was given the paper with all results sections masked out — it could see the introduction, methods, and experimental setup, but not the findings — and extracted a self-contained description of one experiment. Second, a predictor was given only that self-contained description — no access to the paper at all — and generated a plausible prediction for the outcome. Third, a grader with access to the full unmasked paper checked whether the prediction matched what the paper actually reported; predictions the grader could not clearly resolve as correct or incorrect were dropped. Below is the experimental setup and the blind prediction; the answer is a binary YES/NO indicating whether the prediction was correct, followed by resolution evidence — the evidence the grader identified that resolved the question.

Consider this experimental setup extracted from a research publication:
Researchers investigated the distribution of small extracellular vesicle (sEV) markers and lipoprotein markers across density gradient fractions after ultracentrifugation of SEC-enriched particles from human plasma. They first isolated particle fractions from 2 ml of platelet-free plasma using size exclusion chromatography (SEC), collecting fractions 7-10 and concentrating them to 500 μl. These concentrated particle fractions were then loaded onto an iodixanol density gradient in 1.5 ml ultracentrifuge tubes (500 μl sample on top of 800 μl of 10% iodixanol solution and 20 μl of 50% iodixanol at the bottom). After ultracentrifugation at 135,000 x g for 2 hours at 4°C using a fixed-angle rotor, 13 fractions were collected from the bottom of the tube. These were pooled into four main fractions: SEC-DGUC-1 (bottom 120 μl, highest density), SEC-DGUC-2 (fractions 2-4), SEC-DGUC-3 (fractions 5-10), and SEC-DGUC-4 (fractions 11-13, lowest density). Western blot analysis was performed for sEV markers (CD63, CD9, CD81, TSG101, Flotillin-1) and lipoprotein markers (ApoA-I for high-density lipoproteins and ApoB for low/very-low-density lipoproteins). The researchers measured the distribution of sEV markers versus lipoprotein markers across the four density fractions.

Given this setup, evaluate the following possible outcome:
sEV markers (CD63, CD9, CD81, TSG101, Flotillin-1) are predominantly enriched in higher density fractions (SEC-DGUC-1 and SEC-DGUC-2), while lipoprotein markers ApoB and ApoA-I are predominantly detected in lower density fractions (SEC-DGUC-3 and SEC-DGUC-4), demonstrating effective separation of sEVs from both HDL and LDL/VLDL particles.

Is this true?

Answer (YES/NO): NO